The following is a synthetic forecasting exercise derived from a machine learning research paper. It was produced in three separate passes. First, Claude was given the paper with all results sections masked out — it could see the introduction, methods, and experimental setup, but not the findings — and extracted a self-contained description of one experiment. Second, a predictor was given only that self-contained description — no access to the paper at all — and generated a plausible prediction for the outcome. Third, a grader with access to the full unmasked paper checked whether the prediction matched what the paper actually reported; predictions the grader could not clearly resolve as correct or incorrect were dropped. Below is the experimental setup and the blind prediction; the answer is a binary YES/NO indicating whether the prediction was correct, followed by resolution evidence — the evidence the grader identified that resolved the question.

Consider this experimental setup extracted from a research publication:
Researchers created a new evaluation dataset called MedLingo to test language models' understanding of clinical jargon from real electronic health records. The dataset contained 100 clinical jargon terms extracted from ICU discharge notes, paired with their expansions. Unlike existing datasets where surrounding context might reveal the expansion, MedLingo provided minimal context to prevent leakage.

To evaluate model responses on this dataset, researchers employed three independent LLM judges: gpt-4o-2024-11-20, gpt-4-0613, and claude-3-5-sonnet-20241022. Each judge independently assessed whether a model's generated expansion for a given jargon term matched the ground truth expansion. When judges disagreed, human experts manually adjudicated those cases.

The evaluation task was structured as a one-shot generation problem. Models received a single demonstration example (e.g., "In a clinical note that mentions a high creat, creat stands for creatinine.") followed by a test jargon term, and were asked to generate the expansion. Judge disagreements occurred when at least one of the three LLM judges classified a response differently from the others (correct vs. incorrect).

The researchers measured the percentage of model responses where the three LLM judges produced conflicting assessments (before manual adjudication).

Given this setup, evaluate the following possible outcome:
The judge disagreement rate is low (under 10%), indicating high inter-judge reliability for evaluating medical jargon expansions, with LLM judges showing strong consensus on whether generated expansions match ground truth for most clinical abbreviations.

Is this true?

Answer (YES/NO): YES